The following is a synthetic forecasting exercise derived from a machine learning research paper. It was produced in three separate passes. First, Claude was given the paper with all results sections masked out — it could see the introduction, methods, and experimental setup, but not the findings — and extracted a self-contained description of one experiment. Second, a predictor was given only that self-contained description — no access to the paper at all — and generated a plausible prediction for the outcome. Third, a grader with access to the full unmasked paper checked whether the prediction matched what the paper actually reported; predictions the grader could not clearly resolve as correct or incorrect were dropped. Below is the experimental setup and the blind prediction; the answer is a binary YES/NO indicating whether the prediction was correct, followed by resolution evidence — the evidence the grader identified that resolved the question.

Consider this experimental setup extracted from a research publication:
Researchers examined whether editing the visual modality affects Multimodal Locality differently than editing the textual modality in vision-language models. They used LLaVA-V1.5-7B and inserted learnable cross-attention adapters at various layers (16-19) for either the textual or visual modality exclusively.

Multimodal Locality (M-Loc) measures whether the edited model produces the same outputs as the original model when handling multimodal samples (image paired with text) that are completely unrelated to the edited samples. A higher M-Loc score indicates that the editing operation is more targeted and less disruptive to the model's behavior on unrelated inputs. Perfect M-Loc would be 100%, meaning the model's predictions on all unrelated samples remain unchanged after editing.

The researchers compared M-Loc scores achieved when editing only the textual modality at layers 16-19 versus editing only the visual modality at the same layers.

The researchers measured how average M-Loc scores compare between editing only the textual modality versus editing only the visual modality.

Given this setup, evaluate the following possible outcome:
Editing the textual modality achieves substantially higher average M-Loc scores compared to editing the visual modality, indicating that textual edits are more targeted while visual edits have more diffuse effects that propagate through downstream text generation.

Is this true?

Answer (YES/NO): NO